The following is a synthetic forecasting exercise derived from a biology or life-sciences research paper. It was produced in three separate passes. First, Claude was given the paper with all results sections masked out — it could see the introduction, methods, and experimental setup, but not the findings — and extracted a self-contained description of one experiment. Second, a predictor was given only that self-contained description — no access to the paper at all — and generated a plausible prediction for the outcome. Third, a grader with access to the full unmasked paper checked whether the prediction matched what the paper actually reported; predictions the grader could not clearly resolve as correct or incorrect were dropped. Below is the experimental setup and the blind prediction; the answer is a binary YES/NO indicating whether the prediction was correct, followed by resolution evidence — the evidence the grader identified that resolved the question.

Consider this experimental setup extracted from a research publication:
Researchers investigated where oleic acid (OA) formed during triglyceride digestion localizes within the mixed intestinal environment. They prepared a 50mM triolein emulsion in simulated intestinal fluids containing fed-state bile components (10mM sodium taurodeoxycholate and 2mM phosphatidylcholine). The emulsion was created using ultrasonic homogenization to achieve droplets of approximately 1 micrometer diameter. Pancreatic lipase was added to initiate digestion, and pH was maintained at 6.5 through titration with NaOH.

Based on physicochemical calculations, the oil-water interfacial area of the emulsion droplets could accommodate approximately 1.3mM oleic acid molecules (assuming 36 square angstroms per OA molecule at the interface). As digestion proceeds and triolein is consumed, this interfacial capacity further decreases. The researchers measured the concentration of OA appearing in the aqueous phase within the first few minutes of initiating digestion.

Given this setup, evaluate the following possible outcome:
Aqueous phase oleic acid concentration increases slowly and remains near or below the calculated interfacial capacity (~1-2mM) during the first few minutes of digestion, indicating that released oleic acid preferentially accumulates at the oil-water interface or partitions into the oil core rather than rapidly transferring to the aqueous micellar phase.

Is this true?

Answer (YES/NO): NO